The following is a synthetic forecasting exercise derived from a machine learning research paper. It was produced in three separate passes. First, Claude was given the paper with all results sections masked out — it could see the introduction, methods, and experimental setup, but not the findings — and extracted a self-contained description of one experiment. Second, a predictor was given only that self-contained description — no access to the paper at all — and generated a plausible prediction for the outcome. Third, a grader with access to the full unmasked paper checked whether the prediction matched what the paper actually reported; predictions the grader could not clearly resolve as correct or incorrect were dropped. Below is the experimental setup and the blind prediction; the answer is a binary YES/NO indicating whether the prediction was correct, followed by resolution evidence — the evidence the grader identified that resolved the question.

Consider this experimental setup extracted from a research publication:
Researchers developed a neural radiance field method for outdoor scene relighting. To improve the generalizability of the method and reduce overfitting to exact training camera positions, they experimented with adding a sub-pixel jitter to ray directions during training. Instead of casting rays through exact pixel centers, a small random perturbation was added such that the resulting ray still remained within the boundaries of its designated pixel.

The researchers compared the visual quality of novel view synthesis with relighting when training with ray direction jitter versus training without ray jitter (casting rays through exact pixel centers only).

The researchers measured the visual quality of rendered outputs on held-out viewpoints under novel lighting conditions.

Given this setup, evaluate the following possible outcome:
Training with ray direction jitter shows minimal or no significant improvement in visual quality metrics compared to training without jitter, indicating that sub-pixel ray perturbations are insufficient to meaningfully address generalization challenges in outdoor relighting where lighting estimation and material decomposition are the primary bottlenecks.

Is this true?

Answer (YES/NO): NO